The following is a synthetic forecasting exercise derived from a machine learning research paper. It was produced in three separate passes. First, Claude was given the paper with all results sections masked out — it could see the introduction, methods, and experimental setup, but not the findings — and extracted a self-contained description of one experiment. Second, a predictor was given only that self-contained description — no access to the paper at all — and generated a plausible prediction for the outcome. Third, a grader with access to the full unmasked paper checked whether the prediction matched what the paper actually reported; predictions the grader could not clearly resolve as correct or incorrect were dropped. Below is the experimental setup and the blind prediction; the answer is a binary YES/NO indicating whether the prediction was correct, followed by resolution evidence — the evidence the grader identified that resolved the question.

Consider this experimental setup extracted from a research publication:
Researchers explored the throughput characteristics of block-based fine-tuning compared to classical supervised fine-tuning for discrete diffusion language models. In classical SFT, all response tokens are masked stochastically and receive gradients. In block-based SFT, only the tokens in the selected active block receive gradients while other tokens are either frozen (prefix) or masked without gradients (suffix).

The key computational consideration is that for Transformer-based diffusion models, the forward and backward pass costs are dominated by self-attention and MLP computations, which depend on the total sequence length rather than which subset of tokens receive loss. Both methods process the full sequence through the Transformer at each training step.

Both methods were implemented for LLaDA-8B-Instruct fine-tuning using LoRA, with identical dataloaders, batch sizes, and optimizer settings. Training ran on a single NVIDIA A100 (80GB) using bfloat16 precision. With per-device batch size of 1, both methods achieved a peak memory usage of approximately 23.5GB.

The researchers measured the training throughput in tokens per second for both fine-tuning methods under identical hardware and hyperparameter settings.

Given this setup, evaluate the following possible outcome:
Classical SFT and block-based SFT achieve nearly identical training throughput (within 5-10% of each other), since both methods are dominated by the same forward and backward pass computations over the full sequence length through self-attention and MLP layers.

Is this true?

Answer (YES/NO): YES